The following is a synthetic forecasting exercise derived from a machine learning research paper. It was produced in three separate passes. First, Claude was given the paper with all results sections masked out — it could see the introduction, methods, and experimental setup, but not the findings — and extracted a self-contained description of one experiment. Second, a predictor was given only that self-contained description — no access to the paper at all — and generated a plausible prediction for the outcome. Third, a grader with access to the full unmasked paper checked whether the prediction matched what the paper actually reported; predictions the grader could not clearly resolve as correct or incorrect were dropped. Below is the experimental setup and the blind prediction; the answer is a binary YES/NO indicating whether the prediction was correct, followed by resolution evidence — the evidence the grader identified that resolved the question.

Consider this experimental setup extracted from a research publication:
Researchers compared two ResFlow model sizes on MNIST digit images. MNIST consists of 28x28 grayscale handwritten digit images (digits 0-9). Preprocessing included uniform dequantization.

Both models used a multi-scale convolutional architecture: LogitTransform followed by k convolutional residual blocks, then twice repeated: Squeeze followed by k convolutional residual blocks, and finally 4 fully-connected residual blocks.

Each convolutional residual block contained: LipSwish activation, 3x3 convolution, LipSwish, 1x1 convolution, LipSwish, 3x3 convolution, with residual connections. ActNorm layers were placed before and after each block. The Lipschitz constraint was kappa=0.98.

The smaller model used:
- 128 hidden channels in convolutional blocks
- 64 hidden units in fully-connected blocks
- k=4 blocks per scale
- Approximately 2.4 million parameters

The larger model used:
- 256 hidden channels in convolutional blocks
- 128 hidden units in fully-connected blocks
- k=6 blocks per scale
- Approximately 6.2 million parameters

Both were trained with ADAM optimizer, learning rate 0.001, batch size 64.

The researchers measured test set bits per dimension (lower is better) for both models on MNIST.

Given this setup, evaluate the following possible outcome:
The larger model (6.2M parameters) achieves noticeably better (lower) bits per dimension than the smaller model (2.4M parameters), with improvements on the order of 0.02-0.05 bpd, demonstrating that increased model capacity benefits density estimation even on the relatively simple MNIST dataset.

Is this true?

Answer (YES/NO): NO